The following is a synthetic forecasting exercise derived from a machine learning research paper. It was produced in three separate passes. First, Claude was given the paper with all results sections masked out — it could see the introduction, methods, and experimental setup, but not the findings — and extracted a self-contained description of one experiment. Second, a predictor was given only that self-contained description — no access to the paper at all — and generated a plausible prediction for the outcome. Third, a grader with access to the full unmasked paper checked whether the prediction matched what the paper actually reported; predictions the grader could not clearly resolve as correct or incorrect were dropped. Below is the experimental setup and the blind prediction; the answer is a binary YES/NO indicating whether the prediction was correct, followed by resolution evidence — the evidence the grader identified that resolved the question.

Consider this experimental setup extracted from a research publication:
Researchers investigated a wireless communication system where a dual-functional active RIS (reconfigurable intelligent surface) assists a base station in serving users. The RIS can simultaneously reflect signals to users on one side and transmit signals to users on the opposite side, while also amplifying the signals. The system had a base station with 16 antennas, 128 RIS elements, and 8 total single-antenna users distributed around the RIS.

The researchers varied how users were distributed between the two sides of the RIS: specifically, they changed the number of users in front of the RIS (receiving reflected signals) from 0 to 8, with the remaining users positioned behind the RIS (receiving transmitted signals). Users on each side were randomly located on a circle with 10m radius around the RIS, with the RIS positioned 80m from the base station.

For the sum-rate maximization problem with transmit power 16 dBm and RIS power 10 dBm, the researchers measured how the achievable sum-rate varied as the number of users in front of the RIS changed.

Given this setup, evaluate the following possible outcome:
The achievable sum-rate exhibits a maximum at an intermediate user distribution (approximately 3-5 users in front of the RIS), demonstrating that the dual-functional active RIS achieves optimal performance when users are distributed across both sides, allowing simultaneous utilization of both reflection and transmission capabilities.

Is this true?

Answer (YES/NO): YES